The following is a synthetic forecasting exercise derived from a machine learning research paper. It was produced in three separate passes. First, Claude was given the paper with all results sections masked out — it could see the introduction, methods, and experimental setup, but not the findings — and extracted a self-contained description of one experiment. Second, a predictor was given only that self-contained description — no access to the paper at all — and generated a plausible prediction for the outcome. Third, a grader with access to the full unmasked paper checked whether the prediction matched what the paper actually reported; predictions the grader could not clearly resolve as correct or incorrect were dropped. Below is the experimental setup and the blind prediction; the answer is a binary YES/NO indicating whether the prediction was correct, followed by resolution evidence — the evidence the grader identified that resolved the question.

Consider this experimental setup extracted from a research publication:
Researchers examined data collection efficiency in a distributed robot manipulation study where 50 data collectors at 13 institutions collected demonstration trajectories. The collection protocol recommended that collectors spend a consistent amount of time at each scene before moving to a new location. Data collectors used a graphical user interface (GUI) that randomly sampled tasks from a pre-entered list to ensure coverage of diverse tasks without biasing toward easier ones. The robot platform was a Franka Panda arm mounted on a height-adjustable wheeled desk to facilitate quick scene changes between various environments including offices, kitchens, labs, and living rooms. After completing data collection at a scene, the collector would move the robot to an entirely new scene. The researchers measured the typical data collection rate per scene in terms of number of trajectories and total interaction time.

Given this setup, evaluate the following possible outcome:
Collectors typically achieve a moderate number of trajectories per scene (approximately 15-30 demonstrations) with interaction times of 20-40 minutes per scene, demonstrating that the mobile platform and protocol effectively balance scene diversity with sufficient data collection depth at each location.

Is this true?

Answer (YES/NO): NO